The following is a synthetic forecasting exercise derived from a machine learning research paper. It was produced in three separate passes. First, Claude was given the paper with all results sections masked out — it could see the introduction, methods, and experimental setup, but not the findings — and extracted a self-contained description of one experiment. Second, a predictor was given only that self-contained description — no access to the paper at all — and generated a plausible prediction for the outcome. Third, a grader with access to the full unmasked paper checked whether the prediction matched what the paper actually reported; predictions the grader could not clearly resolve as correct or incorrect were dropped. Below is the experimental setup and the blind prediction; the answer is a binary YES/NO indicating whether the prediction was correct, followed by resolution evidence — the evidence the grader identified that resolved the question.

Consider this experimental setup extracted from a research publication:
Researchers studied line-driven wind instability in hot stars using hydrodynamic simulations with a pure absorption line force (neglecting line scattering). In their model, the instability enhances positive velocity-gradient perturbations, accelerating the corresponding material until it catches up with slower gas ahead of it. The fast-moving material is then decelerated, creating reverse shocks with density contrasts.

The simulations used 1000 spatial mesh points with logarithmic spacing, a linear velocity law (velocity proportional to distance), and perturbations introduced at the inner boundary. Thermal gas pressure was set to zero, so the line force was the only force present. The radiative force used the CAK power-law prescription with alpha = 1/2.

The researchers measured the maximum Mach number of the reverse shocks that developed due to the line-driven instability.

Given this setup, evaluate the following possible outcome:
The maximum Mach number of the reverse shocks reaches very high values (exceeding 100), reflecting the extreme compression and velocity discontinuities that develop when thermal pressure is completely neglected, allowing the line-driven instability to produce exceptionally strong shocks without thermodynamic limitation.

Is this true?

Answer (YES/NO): NO